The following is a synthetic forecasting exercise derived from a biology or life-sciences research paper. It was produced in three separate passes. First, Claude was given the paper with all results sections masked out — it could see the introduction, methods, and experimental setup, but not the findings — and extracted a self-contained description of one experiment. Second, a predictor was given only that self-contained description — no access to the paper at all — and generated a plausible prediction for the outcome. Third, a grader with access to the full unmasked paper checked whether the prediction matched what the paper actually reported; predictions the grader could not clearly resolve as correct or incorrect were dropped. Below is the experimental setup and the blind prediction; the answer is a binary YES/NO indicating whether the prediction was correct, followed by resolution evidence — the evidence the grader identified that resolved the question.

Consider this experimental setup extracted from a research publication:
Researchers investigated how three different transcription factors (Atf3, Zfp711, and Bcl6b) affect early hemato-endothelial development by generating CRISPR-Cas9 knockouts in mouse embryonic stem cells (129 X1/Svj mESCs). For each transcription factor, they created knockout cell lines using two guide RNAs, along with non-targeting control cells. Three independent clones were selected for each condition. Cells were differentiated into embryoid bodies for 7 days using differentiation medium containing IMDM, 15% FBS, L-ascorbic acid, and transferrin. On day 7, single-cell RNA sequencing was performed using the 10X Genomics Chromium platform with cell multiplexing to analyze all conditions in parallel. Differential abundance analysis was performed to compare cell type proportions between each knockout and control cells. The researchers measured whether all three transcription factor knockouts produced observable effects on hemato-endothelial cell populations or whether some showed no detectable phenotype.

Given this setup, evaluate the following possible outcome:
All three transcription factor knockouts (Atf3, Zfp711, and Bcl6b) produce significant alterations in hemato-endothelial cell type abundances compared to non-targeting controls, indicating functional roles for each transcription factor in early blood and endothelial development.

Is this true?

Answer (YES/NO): NO